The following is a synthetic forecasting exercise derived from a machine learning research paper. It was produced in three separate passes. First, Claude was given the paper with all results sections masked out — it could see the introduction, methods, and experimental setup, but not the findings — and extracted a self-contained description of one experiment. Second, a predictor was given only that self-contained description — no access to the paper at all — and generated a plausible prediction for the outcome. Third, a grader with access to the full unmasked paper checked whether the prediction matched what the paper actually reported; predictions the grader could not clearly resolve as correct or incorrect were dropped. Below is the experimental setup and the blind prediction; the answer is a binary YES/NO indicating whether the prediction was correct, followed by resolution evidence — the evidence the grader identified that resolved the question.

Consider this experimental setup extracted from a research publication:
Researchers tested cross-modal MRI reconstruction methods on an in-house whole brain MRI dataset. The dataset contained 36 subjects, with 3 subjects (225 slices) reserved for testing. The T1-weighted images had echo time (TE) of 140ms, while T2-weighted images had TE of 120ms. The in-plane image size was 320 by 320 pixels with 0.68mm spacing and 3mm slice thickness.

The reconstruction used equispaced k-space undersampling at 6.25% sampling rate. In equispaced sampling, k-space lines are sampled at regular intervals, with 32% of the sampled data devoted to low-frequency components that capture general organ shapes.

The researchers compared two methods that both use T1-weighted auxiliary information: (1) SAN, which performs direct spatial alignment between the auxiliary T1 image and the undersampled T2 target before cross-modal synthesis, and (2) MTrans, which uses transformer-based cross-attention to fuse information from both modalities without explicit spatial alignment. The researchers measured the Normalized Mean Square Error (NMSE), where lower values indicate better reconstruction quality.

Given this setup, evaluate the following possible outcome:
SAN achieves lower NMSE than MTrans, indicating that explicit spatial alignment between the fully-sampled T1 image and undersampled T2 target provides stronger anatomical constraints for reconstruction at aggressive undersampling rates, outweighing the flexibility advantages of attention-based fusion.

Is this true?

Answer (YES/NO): YES